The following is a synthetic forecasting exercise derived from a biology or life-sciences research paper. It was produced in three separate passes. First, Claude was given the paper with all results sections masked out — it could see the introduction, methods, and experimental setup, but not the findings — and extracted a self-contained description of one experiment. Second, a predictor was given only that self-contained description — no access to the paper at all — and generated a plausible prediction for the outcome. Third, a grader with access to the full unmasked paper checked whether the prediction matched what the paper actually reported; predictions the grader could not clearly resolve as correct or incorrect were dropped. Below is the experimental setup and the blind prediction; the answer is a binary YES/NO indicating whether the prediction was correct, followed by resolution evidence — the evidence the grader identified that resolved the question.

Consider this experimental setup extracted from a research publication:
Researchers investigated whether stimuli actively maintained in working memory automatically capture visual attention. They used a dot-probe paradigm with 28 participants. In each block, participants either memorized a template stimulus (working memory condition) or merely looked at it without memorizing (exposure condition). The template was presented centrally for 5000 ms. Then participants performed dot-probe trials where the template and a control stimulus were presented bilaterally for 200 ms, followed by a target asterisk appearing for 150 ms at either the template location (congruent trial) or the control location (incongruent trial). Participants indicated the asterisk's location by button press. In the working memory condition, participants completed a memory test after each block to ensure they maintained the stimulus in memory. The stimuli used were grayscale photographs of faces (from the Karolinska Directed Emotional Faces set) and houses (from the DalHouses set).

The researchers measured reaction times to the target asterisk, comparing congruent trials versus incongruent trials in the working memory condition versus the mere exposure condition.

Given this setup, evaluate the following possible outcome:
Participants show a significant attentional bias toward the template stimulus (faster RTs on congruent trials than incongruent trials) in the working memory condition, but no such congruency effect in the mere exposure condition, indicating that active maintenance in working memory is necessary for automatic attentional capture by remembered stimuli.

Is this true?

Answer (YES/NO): YES